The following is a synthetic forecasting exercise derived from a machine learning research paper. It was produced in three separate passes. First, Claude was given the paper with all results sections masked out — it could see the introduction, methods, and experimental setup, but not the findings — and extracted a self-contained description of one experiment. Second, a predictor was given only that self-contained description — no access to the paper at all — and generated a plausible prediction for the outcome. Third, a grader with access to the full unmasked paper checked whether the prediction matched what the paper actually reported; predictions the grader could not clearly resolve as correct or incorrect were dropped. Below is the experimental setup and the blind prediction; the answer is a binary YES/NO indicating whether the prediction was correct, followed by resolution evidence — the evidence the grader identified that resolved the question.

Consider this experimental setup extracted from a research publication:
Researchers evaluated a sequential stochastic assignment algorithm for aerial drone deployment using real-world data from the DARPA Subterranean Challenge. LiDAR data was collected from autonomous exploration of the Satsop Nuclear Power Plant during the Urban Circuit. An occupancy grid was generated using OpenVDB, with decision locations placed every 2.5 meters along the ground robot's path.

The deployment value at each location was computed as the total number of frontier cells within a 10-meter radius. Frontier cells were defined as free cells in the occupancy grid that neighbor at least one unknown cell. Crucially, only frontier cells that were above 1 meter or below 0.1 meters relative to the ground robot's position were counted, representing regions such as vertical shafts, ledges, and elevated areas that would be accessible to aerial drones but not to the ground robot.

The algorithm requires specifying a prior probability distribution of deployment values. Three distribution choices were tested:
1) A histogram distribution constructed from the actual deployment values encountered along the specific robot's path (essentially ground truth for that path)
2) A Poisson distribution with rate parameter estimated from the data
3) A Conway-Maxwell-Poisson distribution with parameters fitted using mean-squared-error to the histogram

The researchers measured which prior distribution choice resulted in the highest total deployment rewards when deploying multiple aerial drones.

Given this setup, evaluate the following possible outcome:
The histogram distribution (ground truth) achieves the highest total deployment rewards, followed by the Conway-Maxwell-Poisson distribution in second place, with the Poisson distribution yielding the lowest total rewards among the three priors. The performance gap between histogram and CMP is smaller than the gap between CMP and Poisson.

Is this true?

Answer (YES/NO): YES